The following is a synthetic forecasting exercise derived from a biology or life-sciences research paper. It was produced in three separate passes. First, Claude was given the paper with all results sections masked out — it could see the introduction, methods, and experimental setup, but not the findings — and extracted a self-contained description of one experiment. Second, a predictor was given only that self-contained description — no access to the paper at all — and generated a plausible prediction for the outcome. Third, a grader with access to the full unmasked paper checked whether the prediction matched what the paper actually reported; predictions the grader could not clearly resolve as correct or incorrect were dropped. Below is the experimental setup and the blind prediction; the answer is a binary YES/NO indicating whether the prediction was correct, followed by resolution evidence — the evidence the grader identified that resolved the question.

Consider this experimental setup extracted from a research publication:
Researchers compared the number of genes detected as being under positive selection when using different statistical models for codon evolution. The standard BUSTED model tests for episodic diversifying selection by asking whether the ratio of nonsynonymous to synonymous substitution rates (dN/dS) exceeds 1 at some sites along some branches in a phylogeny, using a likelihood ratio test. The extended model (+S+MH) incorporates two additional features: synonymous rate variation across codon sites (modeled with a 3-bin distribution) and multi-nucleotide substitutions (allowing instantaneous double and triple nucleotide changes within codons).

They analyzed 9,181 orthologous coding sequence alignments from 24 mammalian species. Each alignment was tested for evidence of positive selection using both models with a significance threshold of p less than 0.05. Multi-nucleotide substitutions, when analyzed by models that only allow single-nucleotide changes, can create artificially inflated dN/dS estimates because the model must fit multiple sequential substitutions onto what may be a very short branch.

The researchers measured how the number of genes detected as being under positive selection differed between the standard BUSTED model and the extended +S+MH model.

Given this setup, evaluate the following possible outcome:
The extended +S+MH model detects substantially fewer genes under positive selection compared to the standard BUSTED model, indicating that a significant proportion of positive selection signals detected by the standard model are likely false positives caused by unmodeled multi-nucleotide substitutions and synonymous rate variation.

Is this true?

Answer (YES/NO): YES